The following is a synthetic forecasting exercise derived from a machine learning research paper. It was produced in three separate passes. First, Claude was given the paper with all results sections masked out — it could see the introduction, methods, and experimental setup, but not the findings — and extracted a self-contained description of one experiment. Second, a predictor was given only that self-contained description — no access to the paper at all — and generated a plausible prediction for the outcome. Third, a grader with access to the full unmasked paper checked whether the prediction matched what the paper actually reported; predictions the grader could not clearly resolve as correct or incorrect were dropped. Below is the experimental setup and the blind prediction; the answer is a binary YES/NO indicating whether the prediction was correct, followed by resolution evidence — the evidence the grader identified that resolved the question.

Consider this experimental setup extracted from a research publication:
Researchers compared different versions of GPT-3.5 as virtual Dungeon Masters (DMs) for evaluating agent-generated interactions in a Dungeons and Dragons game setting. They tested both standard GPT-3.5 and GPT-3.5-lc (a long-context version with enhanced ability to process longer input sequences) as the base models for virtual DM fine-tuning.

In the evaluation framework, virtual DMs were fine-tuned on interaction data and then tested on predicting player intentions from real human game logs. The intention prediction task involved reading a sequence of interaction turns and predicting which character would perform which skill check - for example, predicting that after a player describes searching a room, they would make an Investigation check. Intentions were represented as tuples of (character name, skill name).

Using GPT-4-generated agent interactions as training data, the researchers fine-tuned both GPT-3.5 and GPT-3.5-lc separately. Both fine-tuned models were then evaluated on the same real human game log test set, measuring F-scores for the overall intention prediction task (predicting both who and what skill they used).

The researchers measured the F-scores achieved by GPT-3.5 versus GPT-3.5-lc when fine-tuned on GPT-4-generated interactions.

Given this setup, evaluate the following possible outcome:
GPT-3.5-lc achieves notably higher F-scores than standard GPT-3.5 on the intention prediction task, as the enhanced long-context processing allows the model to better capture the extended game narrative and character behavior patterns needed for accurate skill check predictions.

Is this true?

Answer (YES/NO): YES